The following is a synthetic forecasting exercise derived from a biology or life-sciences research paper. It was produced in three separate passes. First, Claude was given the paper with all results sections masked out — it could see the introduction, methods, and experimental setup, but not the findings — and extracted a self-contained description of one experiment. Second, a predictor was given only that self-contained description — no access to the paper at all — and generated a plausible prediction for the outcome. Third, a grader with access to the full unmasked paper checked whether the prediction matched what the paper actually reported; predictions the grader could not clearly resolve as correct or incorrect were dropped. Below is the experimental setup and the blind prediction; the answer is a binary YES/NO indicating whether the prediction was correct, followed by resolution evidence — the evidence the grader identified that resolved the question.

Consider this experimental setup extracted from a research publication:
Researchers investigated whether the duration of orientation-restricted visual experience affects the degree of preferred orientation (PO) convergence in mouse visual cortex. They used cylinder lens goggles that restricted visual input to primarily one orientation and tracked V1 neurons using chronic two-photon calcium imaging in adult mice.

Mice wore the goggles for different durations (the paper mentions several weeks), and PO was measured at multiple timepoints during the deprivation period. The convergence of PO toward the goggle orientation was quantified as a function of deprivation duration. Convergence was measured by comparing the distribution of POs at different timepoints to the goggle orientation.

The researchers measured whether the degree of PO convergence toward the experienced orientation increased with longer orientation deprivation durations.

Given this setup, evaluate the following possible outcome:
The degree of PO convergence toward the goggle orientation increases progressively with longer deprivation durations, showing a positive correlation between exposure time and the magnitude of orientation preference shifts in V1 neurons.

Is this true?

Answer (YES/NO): YES